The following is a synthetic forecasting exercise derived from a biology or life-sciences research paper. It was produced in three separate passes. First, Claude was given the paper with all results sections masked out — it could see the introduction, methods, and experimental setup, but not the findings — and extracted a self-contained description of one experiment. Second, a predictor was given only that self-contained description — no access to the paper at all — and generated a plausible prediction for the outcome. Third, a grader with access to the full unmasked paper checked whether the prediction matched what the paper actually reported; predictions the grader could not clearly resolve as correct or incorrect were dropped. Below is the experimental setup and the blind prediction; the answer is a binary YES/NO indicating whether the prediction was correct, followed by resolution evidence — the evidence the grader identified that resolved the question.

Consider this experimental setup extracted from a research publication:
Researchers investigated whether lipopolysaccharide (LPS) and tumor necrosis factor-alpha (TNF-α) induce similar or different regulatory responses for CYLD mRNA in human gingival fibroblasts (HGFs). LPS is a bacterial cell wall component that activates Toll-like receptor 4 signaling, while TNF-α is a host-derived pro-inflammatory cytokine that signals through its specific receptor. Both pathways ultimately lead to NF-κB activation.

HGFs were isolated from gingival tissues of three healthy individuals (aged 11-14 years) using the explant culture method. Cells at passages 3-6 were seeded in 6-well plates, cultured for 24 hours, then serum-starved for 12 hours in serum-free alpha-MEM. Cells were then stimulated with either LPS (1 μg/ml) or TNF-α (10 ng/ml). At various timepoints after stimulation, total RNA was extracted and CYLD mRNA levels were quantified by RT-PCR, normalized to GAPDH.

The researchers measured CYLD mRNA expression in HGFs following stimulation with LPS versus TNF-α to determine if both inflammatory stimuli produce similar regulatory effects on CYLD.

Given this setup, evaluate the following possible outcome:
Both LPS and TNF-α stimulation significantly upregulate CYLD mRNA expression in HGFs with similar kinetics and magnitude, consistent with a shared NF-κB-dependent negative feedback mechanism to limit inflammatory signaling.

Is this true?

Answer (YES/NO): NO